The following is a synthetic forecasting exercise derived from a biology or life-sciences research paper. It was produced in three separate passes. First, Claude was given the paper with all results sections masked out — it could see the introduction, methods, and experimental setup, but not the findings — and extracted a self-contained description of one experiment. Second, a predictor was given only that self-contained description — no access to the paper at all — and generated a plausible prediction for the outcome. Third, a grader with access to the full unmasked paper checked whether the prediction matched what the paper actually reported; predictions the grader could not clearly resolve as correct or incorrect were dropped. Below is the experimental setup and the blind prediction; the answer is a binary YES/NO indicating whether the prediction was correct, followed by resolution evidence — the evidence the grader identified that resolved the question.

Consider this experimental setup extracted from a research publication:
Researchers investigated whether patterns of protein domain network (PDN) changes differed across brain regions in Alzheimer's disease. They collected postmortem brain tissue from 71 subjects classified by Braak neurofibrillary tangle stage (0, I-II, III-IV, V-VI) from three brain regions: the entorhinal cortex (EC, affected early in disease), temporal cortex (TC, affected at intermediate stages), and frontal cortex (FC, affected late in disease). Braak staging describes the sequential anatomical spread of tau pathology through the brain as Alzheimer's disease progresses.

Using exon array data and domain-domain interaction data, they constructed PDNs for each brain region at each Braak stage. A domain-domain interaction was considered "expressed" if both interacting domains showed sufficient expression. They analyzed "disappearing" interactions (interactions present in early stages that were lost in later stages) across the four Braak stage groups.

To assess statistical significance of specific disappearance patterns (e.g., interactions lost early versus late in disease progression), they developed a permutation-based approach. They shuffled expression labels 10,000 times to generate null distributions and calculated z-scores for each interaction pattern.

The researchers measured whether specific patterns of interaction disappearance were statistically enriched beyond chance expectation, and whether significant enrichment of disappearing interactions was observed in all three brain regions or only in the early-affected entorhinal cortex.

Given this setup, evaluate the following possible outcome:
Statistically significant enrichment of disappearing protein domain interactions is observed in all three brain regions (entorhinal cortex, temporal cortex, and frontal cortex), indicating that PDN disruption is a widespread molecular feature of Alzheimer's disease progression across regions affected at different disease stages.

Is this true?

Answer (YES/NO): YES